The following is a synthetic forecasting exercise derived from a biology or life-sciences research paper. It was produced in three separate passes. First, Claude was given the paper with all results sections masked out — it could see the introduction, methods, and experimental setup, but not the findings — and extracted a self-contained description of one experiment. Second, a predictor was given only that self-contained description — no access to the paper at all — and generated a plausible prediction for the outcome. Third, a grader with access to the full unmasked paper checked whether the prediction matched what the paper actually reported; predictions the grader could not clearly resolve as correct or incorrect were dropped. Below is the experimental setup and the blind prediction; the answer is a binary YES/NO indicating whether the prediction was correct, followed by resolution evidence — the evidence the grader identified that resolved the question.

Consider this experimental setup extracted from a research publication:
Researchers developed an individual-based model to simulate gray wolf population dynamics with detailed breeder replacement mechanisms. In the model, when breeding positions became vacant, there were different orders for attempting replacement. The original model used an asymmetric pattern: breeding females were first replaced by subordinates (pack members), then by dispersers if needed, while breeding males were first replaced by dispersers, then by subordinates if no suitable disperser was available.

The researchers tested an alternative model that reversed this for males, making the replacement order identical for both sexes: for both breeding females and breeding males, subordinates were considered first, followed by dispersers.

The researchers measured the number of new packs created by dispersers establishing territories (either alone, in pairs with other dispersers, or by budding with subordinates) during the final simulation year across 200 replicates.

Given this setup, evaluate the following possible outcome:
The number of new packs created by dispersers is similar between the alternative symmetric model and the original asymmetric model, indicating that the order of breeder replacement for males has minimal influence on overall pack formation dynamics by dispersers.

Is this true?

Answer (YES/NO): YES